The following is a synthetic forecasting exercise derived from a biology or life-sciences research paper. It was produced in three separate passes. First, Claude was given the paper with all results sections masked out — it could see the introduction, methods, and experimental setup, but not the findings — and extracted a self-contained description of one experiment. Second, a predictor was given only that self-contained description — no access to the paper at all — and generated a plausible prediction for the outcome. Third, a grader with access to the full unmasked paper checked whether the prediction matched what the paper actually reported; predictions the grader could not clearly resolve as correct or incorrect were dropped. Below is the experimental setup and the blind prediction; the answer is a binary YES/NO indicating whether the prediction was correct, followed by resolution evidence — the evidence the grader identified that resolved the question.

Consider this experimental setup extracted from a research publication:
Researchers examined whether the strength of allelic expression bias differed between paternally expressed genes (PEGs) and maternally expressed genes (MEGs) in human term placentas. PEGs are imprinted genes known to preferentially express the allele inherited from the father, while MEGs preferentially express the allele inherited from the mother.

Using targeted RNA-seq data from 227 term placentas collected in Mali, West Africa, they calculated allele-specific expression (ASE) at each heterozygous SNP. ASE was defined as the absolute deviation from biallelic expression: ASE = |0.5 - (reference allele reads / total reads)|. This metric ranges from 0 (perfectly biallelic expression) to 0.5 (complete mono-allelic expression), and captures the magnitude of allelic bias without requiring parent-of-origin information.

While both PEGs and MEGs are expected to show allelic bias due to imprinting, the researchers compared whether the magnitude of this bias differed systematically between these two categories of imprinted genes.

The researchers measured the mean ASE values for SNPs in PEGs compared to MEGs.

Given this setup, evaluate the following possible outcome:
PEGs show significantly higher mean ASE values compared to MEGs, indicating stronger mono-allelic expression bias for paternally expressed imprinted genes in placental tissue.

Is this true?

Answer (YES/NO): YES